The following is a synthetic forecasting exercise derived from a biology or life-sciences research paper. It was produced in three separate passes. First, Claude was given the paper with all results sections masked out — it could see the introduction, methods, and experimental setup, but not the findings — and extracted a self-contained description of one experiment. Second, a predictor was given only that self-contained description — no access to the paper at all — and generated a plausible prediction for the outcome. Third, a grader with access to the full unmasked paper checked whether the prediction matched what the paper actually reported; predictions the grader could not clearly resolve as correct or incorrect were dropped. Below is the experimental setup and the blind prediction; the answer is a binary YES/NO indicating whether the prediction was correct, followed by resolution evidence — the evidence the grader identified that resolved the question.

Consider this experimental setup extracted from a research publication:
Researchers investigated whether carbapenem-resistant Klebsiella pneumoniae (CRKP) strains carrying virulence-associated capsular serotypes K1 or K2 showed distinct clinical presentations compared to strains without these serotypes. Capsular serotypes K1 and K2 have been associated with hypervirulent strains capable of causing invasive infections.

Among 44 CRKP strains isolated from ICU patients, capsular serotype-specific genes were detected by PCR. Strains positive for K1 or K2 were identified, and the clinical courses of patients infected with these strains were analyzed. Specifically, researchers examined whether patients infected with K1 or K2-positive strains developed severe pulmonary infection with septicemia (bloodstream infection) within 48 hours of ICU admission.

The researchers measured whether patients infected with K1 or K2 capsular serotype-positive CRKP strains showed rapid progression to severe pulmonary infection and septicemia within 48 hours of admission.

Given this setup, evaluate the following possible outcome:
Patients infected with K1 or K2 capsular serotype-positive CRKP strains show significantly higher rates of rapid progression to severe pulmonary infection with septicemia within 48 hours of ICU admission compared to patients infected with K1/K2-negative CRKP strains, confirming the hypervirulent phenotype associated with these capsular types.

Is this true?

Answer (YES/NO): NO